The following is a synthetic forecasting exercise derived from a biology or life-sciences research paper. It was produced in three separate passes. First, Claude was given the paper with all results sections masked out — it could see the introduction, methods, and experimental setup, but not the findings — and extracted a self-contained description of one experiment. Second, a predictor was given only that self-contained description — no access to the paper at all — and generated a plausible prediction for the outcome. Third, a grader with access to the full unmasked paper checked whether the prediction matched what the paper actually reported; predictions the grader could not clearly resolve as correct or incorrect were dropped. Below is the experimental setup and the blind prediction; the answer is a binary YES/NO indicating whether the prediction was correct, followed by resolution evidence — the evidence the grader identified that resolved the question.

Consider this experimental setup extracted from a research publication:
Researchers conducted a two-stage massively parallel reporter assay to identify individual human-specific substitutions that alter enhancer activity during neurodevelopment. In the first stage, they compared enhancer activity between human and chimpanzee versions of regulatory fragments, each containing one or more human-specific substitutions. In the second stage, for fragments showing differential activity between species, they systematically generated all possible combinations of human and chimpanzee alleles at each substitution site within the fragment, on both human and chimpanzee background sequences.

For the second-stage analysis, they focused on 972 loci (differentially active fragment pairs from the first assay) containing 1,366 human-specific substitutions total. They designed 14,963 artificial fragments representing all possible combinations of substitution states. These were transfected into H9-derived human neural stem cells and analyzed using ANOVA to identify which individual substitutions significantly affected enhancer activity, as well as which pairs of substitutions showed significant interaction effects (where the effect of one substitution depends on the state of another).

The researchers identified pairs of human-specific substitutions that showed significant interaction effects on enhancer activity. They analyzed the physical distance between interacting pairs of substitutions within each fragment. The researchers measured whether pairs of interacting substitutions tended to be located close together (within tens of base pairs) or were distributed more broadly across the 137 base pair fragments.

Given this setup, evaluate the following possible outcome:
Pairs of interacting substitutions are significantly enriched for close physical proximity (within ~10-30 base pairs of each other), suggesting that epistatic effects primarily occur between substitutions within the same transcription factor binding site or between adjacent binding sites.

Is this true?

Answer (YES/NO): YES